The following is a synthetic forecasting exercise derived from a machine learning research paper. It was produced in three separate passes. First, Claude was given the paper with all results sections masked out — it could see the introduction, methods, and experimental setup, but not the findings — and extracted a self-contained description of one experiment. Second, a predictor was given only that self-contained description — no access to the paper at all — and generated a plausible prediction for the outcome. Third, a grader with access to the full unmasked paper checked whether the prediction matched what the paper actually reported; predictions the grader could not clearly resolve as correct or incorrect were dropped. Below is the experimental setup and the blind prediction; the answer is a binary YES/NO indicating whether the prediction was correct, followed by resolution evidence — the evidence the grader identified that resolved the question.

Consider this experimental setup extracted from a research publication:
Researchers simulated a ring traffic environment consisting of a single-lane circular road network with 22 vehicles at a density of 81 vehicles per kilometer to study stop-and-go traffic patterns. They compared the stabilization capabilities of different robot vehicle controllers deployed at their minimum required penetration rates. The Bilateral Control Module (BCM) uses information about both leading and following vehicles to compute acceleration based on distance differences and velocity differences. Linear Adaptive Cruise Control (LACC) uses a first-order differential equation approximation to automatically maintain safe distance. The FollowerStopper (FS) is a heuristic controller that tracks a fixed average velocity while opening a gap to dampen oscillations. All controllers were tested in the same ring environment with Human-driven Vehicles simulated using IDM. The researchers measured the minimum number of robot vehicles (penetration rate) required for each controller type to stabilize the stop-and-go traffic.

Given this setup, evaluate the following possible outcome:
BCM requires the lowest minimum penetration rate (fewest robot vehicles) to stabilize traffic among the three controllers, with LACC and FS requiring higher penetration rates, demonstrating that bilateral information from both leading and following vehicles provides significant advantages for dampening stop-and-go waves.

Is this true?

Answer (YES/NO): NO